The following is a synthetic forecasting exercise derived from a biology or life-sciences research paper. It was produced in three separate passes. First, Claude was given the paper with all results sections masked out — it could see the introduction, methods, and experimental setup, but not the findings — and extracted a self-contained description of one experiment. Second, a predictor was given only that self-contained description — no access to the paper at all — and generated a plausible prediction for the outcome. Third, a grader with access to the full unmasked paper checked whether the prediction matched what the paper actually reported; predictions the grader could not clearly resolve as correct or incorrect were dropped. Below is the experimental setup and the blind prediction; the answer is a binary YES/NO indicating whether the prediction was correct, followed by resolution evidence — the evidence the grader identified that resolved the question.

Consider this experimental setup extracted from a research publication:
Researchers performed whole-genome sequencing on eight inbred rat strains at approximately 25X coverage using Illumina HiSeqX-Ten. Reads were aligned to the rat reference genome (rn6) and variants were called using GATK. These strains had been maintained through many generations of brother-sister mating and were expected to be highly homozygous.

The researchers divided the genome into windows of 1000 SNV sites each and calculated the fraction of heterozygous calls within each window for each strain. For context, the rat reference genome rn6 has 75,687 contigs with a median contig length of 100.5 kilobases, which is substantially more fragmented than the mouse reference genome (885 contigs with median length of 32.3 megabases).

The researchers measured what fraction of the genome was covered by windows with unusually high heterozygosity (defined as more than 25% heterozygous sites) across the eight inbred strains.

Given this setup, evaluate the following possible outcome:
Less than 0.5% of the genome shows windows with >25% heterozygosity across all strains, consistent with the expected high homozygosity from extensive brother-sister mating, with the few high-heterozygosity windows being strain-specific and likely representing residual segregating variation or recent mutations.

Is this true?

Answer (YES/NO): NO